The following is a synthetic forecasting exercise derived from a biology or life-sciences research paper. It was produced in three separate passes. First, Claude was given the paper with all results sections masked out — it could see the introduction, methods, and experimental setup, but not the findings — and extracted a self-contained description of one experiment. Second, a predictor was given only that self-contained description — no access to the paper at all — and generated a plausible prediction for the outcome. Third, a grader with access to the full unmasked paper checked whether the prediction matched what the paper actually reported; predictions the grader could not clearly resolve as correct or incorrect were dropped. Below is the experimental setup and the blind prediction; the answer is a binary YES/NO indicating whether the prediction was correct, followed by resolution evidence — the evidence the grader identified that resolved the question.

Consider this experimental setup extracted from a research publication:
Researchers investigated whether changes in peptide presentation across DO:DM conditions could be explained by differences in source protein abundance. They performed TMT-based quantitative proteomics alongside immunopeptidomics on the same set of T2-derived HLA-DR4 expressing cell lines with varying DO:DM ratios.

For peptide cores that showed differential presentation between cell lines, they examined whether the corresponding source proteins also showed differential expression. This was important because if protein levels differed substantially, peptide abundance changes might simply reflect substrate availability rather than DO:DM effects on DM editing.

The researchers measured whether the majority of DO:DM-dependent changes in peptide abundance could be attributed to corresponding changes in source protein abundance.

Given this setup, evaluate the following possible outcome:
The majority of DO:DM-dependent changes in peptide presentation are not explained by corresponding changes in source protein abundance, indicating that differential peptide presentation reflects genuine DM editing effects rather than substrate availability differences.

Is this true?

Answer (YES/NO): YES